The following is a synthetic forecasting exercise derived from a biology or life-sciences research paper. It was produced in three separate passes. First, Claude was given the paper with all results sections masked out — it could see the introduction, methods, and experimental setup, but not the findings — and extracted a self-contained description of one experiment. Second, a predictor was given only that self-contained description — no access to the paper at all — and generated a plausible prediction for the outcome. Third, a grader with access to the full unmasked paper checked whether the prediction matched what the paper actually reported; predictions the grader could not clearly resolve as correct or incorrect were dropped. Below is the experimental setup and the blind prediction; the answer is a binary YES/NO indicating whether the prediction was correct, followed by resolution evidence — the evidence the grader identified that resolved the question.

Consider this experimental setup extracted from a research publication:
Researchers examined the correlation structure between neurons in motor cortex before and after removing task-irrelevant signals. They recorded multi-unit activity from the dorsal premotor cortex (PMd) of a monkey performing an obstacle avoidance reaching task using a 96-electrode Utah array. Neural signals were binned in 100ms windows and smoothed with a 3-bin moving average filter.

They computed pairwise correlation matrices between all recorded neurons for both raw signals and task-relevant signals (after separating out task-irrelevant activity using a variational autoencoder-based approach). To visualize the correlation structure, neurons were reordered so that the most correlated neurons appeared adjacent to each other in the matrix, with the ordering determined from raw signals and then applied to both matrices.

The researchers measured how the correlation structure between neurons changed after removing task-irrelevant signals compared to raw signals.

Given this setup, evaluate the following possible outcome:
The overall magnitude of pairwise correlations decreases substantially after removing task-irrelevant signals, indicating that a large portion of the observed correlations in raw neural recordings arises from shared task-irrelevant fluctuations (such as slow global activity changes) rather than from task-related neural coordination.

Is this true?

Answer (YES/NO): NO